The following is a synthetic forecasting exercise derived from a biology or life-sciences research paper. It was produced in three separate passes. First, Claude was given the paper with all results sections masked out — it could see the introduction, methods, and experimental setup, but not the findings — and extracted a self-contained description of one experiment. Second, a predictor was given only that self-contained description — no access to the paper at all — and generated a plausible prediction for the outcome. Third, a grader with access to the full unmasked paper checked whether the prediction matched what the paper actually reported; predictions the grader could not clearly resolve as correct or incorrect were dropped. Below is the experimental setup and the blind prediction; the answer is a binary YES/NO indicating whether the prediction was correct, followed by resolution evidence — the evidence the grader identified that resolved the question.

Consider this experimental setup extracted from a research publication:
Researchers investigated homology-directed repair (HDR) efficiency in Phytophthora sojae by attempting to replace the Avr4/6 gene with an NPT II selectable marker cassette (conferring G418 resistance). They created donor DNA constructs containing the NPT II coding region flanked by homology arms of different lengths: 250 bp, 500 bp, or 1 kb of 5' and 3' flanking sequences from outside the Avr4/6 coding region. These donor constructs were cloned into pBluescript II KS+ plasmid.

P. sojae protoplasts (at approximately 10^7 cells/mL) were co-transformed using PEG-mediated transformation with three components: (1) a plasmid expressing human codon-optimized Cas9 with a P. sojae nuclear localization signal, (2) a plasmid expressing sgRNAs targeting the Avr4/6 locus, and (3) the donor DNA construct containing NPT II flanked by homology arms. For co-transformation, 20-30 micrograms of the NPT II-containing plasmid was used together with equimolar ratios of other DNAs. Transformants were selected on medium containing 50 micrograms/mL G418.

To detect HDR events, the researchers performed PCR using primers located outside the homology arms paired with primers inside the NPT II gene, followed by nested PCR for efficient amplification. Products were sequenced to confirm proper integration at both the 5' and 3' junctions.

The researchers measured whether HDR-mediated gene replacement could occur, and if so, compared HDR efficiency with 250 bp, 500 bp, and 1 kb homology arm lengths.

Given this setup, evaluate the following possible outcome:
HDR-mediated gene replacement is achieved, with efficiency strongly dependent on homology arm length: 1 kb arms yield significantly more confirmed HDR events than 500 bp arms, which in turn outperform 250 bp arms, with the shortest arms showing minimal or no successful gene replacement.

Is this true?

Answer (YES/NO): YES